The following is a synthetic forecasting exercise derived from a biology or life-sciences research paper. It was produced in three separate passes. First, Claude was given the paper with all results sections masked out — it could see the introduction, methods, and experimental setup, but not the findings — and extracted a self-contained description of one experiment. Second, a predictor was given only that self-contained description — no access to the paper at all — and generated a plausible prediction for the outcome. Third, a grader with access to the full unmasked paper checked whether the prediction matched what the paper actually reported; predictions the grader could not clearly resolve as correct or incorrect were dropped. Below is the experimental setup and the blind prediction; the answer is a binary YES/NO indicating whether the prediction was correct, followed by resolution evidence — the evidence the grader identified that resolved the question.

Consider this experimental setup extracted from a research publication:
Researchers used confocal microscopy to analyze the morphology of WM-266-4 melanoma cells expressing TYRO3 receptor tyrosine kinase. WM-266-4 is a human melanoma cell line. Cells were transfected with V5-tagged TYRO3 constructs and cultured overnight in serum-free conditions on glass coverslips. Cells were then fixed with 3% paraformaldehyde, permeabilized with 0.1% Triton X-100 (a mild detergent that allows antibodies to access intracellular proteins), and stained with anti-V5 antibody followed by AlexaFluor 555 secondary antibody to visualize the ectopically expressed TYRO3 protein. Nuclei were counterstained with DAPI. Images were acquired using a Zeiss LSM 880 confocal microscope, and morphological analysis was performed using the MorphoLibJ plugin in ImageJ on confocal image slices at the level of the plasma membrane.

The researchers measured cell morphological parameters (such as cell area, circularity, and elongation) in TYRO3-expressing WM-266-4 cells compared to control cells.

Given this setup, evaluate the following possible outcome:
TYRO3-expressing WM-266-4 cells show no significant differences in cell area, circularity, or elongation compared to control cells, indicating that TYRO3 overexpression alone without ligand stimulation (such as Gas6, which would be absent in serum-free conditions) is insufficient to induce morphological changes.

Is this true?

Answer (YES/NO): NO